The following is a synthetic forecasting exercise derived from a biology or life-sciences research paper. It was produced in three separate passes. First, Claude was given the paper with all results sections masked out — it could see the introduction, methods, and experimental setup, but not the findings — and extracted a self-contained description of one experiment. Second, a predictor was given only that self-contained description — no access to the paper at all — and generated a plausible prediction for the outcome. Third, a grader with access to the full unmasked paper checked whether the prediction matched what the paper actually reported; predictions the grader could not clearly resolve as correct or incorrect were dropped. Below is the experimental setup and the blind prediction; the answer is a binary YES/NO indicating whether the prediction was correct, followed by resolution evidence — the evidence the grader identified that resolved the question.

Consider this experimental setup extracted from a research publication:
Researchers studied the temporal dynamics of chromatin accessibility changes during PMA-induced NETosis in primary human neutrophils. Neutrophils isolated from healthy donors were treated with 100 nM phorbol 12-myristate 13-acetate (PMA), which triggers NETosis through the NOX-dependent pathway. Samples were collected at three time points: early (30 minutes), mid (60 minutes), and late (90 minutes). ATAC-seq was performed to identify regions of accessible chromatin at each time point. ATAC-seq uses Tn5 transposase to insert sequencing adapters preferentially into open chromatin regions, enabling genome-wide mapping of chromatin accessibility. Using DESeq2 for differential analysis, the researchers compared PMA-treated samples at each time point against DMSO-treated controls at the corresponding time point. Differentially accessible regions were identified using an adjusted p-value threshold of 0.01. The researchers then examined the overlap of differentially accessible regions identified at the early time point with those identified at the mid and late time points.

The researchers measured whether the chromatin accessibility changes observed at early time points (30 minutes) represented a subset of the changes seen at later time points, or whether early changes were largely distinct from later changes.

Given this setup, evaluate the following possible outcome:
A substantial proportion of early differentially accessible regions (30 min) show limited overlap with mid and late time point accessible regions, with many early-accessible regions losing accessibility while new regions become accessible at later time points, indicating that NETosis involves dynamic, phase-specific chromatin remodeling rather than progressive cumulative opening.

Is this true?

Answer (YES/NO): YES